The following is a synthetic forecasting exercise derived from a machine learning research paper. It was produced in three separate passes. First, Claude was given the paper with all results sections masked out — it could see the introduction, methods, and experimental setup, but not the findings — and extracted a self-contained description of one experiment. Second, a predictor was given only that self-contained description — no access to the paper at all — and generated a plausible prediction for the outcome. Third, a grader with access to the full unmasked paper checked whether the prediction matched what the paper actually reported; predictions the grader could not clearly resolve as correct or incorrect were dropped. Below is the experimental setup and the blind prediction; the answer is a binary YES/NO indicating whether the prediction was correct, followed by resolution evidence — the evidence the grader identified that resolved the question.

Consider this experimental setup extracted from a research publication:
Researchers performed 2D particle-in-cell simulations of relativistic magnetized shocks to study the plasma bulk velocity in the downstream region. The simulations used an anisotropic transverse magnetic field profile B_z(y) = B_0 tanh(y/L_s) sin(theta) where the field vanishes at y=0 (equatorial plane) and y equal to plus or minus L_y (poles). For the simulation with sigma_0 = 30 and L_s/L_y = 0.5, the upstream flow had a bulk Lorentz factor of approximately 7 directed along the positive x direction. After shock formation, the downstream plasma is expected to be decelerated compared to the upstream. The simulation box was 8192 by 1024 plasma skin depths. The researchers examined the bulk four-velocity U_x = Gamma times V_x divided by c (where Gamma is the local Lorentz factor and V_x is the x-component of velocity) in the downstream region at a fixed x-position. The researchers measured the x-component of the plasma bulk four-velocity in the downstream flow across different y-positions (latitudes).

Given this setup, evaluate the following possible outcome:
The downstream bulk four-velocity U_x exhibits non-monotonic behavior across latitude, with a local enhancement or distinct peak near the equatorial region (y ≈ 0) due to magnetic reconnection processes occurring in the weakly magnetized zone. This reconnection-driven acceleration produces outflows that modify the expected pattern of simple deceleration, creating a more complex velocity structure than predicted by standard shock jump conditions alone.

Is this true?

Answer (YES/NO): NO